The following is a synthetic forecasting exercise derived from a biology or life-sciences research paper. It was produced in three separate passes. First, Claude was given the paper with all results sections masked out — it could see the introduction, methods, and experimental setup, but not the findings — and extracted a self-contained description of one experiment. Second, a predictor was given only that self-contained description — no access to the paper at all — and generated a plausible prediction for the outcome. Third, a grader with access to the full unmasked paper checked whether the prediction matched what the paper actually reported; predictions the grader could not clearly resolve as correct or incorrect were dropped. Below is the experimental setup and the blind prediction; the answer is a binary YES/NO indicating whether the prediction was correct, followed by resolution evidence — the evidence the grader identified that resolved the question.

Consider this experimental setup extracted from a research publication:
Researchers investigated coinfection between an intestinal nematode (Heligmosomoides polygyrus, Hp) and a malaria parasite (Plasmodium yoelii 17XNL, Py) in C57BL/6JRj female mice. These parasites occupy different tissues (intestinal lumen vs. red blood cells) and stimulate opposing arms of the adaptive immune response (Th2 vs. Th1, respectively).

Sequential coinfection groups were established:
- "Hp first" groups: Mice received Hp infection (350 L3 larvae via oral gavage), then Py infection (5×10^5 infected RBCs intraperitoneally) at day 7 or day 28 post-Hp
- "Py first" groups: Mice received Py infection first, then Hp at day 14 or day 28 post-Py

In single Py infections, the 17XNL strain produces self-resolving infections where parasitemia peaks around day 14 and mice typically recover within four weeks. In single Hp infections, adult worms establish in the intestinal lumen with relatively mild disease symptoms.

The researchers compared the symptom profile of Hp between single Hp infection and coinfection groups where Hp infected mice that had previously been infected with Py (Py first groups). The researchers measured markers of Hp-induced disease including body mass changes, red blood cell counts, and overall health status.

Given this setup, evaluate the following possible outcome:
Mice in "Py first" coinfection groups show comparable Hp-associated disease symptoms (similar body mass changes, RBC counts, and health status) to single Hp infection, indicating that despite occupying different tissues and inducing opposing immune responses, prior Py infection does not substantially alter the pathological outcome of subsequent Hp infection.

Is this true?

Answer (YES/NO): NO